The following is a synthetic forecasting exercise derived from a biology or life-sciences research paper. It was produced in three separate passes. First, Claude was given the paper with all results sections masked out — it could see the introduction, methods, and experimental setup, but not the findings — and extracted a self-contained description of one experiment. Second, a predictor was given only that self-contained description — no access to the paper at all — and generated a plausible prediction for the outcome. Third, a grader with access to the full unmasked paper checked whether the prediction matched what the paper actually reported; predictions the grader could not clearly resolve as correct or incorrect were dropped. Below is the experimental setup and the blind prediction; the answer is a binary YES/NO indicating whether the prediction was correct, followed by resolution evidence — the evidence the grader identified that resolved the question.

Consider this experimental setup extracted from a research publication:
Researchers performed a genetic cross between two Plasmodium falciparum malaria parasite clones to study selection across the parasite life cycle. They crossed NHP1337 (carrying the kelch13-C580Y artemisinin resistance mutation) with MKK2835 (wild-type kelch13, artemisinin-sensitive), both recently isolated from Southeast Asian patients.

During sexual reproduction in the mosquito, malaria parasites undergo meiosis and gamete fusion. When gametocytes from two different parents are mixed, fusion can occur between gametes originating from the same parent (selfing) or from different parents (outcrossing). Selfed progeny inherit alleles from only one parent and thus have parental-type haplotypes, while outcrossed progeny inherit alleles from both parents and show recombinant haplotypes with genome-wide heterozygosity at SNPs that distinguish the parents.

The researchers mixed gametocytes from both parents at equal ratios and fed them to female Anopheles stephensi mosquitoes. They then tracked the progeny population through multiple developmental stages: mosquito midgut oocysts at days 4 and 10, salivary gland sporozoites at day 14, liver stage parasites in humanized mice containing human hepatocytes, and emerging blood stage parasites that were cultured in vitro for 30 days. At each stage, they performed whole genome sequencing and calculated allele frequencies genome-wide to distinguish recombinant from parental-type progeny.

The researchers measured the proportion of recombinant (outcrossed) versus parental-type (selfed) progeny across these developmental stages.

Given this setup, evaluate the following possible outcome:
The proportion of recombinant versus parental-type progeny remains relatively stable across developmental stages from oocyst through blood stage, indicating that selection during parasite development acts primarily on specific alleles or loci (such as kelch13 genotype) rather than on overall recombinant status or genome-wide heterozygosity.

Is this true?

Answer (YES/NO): NO